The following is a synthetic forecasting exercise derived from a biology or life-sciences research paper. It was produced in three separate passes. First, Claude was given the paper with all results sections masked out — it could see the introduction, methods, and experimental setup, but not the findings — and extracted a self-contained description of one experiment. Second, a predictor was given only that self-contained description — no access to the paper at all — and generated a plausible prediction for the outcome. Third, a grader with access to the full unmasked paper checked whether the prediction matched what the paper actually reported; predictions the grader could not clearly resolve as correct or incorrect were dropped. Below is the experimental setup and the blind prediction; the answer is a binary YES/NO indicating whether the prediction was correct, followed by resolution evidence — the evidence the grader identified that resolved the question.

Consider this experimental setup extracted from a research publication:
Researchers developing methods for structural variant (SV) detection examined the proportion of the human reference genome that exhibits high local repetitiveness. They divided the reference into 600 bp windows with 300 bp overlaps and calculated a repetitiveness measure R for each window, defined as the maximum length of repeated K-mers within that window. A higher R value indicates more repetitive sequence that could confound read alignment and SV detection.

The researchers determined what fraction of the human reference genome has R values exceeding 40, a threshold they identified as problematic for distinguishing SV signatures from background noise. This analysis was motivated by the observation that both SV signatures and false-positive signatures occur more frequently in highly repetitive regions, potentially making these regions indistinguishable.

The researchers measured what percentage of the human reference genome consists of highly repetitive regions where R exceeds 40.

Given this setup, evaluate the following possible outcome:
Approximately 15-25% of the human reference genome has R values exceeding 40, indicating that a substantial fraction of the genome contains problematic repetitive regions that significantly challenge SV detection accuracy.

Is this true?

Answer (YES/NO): NO